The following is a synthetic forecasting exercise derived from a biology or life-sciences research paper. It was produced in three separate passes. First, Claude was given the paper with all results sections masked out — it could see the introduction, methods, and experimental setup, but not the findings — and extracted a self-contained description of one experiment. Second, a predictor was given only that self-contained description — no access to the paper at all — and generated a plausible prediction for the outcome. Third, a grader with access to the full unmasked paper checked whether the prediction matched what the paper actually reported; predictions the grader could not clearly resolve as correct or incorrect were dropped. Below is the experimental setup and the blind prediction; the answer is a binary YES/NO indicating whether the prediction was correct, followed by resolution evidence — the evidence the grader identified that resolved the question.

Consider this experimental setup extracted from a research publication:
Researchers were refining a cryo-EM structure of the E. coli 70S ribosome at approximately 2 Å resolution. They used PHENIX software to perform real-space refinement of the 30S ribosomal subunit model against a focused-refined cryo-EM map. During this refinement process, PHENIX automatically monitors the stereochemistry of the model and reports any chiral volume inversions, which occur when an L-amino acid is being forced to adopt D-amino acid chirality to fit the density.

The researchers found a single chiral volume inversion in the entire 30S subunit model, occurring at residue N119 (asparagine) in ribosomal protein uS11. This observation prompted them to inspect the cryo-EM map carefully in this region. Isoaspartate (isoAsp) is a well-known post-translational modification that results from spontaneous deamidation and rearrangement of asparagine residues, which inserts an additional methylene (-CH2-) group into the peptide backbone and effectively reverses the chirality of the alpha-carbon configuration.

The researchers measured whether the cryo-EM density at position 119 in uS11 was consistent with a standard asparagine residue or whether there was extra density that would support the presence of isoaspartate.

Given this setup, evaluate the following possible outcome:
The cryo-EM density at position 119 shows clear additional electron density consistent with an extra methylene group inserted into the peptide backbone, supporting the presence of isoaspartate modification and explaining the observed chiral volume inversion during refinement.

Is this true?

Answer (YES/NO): YES